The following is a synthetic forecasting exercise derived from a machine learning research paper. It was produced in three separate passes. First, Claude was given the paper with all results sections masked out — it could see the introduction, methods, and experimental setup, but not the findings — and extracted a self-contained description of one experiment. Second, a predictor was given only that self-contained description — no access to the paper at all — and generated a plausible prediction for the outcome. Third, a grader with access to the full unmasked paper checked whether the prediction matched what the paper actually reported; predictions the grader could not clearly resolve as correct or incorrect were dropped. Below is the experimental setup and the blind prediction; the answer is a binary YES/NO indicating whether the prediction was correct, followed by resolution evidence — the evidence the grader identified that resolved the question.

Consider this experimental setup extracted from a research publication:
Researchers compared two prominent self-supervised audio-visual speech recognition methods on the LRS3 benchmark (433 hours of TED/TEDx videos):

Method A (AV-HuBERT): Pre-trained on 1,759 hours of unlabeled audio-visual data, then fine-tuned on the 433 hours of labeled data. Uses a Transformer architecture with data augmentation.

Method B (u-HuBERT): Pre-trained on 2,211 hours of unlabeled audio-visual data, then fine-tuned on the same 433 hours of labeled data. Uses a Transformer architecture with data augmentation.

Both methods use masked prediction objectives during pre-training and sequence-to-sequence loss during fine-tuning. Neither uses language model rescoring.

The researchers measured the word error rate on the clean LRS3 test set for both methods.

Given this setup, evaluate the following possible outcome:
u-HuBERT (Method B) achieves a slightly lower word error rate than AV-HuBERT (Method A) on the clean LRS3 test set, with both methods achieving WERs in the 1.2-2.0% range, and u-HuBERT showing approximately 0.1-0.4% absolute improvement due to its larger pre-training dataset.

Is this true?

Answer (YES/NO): YES